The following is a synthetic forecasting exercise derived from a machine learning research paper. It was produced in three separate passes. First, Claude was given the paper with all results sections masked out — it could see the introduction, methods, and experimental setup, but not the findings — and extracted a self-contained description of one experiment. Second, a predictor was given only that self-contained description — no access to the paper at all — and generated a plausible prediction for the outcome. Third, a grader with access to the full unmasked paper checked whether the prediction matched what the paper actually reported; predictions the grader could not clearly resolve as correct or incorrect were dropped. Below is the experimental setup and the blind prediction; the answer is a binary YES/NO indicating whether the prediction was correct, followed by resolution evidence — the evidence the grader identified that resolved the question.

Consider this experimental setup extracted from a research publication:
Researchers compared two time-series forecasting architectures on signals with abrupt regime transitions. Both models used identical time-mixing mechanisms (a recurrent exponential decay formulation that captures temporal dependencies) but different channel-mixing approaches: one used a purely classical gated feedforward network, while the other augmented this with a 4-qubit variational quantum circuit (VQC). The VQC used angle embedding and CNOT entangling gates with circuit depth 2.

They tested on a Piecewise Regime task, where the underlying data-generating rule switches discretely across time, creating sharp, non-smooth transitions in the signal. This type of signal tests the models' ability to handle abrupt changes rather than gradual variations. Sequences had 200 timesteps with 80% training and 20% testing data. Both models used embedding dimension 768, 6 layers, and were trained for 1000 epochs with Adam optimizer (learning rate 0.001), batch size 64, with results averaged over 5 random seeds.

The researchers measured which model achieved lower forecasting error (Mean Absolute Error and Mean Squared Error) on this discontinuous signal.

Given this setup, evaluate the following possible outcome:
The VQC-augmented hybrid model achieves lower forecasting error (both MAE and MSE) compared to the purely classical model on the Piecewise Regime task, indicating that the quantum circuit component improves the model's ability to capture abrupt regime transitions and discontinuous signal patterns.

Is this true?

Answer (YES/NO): NO